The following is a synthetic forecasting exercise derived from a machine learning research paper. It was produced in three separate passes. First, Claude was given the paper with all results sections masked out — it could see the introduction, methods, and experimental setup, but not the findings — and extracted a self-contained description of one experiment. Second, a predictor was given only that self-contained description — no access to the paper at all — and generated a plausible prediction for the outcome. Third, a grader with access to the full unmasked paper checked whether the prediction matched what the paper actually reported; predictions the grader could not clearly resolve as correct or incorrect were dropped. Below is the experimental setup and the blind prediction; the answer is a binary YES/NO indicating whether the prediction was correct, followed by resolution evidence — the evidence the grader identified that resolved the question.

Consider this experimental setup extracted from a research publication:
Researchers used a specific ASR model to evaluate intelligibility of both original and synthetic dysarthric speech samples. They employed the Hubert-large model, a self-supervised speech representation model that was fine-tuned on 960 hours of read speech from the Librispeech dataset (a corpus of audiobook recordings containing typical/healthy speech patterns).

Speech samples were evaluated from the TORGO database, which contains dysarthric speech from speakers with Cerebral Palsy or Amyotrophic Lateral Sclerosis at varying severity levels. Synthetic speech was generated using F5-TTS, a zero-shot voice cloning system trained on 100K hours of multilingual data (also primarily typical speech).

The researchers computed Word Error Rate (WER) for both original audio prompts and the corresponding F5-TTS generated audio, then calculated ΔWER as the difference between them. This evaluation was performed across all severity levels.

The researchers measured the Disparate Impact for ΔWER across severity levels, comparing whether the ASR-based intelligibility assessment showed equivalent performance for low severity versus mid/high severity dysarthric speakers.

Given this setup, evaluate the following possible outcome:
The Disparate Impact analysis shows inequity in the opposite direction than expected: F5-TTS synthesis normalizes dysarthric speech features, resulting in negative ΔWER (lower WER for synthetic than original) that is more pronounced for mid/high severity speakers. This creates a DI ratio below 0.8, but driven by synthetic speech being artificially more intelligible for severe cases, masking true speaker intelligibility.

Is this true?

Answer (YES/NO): NO